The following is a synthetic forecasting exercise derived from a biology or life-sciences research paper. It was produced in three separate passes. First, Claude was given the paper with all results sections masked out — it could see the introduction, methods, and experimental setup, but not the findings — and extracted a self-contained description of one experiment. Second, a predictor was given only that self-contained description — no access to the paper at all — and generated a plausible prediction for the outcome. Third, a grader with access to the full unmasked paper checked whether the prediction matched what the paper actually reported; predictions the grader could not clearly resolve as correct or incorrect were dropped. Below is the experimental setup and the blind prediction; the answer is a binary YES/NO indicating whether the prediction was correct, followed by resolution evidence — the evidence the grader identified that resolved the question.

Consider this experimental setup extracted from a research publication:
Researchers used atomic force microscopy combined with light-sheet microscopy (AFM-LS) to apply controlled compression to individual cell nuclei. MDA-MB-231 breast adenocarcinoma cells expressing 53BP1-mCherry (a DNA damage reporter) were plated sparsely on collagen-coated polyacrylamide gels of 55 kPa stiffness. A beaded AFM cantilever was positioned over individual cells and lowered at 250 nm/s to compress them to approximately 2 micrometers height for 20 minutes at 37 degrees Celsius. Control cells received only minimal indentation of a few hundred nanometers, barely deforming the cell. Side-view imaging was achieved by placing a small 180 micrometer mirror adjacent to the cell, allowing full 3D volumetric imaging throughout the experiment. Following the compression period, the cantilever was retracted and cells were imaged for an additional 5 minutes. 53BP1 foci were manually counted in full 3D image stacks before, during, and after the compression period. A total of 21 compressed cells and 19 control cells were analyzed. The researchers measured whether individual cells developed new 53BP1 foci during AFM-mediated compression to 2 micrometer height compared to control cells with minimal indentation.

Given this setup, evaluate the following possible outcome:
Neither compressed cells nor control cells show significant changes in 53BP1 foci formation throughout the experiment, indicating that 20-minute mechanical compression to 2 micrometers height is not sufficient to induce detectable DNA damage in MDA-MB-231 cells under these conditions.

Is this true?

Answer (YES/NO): NO